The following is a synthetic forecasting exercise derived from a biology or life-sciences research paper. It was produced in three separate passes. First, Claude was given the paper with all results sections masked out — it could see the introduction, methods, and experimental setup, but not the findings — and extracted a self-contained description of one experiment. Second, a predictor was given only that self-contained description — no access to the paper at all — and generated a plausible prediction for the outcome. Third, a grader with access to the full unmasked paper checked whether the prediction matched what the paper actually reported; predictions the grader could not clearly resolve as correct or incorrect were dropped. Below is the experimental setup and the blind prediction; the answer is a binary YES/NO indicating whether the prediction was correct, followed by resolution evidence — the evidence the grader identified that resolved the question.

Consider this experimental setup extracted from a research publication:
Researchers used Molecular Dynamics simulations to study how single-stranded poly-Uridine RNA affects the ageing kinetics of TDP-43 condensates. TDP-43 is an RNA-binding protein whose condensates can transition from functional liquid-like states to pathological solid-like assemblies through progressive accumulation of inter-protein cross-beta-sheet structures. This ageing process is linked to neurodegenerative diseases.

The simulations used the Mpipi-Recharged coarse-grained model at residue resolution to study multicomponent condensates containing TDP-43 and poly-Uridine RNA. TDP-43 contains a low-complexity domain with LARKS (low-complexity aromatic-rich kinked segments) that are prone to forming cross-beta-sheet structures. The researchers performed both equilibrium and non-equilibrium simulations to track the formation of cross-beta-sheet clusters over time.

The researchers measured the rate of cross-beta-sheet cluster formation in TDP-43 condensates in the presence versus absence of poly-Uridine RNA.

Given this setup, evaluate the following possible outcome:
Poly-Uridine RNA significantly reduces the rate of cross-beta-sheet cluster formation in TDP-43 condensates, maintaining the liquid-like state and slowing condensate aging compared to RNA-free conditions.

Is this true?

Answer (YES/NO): YES